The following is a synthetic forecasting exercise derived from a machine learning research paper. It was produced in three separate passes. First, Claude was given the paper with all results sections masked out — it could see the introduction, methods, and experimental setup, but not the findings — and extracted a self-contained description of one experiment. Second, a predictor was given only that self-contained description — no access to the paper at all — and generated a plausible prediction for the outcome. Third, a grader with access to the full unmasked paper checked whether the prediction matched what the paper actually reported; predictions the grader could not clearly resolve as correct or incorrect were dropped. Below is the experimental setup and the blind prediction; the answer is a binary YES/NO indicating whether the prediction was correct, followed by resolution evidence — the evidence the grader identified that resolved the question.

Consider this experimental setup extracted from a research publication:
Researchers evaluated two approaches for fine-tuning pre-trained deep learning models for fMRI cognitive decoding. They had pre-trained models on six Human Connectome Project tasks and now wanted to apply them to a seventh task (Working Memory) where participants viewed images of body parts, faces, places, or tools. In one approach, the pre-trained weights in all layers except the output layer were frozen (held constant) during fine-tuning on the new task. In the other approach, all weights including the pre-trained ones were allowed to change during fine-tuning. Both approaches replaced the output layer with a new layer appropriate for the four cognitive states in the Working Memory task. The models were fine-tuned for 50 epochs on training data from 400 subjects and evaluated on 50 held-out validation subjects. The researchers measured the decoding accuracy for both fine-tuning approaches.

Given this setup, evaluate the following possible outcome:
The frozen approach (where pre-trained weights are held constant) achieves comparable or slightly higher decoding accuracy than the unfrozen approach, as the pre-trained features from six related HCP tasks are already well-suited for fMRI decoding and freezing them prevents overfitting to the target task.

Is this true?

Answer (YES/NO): NO